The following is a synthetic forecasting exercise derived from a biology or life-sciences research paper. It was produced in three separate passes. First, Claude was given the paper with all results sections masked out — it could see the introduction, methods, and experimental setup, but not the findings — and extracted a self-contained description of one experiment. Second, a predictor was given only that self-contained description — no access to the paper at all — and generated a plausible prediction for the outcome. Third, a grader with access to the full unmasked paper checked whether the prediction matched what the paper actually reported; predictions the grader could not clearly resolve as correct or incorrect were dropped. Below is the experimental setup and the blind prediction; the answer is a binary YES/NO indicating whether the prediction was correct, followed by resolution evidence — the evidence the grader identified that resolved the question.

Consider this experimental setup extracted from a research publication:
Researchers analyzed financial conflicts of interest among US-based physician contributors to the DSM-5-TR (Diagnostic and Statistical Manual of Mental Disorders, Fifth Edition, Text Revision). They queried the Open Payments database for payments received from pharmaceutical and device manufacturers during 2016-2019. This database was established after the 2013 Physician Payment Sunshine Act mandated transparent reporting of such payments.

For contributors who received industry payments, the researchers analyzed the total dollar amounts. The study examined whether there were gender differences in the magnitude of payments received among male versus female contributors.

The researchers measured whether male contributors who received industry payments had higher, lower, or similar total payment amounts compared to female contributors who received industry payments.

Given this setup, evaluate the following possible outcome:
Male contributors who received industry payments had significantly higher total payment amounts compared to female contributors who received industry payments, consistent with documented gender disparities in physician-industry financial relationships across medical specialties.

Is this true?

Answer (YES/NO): YES